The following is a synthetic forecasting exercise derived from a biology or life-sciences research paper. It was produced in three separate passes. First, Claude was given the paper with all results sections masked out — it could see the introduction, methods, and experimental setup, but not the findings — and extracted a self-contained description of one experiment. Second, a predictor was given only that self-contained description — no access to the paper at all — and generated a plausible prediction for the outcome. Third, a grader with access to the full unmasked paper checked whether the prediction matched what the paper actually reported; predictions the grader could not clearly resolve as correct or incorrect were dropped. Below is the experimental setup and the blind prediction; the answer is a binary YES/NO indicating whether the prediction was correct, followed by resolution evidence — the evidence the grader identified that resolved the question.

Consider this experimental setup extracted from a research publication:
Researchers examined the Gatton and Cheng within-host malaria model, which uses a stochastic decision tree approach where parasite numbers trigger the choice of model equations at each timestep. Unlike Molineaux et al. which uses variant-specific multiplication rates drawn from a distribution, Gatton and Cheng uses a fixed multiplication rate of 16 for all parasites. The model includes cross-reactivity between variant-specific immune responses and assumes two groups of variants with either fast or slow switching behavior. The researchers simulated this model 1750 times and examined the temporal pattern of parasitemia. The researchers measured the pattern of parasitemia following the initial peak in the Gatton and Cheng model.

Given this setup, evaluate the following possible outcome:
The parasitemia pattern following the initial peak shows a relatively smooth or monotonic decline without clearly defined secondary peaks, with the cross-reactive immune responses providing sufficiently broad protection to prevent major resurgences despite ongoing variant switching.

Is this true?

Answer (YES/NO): NO